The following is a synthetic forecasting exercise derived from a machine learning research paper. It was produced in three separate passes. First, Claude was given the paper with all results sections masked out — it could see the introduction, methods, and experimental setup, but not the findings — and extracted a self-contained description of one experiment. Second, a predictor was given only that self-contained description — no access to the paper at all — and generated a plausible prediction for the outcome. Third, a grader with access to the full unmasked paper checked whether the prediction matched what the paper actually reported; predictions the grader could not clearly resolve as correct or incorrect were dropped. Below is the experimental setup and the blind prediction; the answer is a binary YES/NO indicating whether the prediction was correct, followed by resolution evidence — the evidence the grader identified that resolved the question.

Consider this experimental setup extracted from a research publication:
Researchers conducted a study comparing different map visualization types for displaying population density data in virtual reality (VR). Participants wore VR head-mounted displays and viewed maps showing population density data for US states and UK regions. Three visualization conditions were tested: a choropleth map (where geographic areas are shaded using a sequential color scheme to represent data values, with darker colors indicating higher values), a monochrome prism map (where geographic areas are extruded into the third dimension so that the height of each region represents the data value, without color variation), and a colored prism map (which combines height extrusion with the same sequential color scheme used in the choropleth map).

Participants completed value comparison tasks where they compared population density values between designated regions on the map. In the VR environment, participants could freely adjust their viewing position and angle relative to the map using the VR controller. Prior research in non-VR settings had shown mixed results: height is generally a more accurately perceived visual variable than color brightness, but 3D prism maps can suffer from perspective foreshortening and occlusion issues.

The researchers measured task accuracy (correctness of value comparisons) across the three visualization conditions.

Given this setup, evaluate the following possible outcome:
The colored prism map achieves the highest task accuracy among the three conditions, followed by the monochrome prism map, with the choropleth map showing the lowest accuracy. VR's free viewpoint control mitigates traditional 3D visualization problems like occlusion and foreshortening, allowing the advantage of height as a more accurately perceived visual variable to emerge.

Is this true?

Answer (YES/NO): NO